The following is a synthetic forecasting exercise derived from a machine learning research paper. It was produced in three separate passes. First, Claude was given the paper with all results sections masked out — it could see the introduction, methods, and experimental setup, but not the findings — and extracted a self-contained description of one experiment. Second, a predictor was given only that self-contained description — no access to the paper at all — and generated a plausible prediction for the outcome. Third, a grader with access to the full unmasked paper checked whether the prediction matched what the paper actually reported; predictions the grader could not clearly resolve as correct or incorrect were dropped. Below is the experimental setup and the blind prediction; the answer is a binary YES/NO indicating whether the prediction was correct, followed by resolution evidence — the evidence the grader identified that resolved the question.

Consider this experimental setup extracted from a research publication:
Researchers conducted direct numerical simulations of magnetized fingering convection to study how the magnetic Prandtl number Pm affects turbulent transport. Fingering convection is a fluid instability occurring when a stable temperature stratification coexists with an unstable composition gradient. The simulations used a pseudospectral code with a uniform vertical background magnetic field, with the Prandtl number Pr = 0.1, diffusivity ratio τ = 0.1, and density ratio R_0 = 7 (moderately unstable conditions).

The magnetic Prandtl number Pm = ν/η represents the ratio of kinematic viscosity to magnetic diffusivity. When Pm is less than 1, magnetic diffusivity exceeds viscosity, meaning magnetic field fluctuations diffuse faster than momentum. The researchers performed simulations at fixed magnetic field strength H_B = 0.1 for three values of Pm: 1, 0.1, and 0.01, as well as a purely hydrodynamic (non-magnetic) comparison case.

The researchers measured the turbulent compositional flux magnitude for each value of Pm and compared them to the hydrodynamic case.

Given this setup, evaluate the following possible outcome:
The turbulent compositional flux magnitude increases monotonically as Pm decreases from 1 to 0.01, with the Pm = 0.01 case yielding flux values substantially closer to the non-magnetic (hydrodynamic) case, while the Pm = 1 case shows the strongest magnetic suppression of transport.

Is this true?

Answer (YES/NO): NO